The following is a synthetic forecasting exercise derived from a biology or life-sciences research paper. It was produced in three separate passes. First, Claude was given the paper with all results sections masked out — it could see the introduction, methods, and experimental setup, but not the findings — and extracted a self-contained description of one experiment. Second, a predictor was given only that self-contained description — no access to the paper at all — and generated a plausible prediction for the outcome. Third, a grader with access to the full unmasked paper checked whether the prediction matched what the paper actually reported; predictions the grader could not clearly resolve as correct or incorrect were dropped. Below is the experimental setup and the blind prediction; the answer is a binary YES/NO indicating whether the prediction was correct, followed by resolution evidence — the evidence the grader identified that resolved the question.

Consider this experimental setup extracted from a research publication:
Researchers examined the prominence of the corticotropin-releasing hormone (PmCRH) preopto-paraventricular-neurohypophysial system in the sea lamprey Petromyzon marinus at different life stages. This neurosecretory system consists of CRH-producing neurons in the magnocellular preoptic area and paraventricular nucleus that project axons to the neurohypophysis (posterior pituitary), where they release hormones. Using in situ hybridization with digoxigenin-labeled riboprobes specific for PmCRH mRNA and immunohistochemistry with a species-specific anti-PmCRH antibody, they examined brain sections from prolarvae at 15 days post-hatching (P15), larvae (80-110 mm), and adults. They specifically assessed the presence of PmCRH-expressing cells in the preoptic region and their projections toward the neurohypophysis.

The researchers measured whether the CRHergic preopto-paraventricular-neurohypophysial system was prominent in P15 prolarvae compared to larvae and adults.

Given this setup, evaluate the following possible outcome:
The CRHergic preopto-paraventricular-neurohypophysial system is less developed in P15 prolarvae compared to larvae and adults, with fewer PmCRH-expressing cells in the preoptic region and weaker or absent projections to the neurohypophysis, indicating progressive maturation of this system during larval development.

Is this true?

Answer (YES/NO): YES